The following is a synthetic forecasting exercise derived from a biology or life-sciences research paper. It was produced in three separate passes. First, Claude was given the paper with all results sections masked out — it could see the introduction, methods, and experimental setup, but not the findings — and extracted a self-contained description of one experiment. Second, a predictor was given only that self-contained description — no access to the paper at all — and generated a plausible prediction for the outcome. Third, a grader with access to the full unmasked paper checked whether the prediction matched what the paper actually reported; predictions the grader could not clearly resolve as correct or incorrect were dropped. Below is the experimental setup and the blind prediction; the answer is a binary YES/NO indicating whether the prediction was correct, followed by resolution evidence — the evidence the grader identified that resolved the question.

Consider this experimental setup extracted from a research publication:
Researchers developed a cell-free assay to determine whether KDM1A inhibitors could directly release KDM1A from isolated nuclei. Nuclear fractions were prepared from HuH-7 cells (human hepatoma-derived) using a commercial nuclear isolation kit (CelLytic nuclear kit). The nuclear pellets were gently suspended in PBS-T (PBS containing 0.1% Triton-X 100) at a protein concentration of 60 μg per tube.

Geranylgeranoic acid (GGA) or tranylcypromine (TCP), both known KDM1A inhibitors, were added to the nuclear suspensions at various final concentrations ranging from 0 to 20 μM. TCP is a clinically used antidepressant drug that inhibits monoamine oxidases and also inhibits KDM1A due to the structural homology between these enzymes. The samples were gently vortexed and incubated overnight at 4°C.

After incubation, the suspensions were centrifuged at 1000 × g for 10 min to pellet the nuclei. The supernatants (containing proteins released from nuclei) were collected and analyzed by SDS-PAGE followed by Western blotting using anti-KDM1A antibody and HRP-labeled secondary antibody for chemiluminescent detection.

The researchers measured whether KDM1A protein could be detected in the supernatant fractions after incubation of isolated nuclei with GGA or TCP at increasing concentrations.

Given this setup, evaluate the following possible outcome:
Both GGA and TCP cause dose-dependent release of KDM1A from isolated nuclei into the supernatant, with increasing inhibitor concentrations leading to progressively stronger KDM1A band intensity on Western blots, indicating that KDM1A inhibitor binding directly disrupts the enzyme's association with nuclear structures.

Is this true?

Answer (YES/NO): YES